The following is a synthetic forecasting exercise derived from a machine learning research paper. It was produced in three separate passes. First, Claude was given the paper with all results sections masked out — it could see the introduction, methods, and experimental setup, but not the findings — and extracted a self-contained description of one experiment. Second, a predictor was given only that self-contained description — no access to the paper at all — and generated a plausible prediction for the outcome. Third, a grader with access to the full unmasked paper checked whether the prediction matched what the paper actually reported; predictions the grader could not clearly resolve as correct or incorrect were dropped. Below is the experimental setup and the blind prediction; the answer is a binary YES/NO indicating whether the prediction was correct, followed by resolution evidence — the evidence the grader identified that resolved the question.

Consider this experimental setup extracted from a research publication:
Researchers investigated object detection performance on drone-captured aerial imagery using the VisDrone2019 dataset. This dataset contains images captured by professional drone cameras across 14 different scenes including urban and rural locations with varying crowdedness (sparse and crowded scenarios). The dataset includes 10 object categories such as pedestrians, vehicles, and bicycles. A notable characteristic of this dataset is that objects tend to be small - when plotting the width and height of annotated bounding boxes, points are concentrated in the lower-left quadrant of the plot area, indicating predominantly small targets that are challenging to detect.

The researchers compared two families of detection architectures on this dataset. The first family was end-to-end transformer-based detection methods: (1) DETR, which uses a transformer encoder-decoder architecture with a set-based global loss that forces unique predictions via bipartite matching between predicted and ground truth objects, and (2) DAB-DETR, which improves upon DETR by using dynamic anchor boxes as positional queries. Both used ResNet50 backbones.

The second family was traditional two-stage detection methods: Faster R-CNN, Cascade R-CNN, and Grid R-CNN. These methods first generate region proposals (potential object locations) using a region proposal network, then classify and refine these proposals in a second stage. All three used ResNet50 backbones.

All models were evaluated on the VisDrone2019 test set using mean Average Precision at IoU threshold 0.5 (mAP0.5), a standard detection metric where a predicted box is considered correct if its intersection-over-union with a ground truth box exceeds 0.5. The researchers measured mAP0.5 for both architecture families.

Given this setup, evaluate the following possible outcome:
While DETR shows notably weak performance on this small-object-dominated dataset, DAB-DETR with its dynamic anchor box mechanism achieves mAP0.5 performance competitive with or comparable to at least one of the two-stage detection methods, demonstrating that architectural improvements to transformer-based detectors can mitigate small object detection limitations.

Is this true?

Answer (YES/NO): NO